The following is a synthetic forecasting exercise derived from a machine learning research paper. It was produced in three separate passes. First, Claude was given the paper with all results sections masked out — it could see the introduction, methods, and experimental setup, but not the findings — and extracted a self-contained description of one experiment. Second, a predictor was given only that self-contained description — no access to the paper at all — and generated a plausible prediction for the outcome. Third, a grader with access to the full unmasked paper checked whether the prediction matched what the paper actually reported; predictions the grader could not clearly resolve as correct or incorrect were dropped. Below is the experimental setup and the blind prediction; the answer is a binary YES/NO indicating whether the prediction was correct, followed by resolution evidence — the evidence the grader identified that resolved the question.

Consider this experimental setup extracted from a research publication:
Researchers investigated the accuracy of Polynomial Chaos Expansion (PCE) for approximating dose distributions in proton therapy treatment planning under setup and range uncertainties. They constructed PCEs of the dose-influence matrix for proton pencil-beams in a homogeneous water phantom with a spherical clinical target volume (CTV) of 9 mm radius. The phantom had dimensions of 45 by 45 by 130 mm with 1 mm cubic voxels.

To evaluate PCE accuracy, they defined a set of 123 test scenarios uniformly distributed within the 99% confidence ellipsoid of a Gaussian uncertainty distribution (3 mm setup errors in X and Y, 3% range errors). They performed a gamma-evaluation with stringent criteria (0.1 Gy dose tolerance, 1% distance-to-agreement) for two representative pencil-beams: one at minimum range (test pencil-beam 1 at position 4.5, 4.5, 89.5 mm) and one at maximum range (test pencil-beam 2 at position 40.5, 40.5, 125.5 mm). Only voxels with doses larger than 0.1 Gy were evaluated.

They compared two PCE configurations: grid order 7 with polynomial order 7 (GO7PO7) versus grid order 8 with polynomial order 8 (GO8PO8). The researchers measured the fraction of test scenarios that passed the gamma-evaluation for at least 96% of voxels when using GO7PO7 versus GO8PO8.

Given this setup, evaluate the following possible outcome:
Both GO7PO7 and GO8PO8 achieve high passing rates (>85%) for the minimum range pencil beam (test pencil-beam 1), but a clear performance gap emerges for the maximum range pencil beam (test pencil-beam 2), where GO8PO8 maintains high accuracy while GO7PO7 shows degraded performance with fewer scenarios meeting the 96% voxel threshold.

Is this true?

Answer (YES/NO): NO